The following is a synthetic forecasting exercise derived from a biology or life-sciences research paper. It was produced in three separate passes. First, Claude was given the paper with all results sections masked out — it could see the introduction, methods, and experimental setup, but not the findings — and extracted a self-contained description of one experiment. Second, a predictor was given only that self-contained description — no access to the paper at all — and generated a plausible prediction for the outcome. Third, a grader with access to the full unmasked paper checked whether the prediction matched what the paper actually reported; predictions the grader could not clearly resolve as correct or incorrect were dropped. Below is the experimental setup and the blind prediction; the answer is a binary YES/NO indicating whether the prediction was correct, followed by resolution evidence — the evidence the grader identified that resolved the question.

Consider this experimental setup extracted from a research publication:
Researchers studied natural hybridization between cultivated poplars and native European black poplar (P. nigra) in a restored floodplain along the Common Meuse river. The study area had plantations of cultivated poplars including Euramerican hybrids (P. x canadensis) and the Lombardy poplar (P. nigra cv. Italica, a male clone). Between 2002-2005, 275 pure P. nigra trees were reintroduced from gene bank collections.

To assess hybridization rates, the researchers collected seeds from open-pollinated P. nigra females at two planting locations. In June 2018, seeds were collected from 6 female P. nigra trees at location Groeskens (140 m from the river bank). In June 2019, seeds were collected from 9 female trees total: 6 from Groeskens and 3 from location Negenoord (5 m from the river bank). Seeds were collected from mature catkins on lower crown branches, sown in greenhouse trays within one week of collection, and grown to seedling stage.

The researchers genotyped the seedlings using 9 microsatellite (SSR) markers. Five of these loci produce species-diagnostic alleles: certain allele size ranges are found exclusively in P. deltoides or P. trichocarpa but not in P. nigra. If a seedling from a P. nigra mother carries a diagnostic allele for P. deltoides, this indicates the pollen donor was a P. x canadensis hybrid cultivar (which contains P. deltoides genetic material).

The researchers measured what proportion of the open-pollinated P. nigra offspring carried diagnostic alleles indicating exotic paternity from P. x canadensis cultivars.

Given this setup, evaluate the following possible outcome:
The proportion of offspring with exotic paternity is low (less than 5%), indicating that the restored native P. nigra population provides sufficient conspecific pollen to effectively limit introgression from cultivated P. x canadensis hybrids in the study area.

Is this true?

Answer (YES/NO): YES